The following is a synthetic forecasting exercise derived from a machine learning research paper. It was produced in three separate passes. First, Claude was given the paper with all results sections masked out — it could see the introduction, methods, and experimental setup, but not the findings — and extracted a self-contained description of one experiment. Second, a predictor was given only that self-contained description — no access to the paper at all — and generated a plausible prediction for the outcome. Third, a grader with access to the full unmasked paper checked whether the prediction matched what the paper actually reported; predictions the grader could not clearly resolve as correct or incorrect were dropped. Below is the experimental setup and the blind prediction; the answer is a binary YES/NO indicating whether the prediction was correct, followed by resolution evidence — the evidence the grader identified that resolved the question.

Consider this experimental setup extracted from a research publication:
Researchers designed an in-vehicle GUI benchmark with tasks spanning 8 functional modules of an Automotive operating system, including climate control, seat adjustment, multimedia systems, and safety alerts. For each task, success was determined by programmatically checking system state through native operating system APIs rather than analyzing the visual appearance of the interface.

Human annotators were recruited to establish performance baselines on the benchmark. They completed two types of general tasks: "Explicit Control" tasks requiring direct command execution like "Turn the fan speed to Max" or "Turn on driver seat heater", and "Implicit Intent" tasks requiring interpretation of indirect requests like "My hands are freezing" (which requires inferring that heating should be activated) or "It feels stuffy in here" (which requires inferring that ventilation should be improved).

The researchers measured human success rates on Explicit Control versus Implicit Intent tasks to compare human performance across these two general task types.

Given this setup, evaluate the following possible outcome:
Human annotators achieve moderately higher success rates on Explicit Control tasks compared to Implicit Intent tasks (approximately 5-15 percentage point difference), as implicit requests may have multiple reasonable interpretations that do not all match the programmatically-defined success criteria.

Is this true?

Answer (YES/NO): YES